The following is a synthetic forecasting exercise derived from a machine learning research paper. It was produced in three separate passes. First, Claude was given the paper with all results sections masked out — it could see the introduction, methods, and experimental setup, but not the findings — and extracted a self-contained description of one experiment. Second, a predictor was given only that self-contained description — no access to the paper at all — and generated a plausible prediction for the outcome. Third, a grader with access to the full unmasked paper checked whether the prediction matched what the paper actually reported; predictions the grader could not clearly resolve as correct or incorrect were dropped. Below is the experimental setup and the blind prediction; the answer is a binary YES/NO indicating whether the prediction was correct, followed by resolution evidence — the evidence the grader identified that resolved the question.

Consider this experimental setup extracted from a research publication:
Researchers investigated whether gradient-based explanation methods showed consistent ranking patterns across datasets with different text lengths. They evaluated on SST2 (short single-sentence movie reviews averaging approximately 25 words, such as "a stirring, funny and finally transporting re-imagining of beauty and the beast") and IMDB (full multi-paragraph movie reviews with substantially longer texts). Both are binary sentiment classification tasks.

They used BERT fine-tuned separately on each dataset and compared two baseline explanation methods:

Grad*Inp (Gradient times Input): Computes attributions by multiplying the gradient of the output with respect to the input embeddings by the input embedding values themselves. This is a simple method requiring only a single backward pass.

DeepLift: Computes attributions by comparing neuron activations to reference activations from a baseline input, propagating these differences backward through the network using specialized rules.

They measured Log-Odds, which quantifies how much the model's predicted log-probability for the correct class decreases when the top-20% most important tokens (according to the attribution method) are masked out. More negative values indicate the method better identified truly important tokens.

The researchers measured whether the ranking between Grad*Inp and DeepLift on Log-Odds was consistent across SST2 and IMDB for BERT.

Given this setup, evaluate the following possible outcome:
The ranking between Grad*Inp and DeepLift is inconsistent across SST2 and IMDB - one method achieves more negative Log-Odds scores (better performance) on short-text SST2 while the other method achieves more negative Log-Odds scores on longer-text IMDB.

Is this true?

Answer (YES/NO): NO